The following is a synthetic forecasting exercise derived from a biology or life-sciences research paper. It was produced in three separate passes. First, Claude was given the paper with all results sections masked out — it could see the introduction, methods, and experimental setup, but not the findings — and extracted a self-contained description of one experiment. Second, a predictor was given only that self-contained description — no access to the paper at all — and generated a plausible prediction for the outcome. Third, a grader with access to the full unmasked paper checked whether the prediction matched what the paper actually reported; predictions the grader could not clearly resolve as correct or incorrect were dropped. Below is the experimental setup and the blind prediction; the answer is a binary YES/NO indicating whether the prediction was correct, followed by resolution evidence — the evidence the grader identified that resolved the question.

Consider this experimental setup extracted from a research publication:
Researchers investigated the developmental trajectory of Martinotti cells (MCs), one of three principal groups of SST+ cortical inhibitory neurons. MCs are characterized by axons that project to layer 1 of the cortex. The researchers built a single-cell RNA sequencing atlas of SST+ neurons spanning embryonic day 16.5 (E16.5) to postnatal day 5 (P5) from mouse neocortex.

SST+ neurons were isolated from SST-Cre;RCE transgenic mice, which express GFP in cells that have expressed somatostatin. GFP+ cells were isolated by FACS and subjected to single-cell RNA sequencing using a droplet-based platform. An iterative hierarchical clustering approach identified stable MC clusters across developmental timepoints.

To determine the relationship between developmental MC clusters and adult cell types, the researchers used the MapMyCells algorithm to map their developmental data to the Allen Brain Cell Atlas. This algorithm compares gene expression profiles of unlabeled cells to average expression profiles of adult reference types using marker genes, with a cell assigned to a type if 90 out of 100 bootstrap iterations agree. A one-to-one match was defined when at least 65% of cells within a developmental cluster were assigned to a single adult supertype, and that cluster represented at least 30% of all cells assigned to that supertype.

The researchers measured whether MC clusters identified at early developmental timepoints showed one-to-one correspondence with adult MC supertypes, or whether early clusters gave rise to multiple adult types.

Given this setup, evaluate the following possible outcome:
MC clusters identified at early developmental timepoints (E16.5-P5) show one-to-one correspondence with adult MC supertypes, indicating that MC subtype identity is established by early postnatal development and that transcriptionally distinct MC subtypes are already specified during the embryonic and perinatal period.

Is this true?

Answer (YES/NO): NO